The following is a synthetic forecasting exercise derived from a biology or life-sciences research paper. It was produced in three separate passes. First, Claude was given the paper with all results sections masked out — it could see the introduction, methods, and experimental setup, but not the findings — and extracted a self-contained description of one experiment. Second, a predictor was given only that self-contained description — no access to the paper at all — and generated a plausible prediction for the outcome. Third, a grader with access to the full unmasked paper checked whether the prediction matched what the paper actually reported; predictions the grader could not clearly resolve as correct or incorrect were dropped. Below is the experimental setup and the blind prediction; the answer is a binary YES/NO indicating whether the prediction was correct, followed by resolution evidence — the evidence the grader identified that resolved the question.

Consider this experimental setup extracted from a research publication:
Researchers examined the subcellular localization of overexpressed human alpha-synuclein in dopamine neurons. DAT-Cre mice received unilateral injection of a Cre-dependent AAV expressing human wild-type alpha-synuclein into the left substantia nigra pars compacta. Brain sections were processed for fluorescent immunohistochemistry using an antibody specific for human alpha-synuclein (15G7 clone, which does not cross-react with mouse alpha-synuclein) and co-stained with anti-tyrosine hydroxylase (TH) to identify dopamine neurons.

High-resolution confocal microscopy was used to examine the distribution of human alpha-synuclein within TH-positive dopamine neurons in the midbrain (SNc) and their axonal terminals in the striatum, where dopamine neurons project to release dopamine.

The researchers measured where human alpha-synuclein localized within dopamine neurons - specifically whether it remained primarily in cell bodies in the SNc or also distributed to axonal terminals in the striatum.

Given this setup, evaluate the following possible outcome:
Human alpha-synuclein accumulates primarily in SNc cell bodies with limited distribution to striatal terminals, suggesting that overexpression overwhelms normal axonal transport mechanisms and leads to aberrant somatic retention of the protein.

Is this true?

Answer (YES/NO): NO